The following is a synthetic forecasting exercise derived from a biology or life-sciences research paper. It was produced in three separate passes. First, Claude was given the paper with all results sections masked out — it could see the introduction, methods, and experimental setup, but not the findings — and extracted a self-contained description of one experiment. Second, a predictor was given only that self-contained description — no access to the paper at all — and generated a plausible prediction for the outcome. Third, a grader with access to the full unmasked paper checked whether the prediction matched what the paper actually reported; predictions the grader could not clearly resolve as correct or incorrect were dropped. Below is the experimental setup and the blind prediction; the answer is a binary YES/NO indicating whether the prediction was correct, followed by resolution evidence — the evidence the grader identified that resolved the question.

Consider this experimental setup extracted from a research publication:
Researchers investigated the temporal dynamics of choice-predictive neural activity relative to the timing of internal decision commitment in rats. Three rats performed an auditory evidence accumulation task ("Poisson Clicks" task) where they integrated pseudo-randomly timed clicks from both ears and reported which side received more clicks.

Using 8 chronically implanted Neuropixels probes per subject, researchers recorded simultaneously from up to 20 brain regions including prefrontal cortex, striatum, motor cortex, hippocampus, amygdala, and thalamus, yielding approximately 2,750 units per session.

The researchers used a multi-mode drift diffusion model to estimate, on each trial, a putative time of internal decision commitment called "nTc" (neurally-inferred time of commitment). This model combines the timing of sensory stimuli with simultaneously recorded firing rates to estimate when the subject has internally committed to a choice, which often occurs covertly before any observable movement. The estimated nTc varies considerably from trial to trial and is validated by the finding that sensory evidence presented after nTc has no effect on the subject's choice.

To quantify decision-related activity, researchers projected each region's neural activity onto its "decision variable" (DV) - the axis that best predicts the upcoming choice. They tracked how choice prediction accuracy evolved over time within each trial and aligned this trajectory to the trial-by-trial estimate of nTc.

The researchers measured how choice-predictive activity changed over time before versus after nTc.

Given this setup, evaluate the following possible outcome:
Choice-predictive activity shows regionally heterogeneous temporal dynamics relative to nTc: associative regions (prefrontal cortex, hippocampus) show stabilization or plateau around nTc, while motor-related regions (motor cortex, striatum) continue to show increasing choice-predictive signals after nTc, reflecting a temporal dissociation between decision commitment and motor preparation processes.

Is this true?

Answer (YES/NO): NO